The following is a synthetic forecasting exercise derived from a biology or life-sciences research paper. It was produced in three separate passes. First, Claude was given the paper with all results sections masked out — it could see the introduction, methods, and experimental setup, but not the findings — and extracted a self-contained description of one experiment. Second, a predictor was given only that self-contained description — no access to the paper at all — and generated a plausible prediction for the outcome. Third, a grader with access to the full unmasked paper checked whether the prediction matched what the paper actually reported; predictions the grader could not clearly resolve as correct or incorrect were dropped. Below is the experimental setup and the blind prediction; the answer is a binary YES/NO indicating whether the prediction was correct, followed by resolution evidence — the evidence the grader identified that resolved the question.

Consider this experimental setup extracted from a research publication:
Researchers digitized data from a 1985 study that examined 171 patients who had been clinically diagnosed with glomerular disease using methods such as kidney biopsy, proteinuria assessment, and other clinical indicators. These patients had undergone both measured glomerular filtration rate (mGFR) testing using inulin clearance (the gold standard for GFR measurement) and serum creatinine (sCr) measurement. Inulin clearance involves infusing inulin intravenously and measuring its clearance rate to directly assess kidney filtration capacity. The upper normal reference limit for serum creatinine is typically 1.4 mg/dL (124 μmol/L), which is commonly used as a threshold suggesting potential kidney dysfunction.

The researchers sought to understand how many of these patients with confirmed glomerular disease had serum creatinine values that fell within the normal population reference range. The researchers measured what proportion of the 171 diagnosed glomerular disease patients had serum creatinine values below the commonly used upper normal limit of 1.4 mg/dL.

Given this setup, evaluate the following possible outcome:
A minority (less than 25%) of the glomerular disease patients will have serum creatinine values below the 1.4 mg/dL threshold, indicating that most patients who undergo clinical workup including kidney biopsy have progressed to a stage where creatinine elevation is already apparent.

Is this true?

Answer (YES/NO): NO